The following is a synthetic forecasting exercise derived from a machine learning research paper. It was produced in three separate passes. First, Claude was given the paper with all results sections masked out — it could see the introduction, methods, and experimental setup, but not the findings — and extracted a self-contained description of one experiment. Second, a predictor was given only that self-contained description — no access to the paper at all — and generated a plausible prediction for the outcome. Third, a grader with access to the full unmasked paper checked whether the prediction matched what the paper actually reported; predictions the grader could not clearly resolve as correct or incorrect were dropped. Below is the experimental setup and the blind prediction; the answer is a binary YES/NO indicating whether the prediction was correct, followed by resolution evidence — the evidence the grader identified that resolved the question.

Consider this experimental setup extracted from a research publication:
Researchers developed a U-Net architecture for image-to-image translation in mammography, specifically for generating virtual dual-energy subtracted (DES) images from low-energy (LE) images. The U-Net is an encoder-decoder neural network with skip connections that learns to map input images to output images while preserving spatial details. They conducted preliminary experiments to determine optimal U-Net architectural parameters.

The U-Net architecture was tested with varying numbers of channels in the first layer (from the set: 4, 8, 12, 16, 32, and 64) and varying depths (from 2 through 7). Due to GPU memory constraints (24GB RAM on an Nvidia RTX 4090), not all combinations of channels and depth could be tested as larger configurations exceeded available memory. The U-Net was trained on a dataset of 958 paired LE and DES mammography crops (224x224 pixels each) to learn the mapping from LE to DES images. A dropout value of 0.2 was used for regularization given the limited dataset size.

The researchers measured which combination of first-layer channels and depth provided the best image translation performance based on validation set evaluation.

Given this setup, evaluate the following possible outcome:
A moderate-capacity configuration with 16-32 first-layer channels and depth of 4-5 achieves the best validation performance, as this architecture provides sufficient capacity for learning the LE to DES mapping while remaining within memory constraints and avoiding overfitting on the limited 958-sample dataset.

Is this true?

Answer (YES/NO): NO